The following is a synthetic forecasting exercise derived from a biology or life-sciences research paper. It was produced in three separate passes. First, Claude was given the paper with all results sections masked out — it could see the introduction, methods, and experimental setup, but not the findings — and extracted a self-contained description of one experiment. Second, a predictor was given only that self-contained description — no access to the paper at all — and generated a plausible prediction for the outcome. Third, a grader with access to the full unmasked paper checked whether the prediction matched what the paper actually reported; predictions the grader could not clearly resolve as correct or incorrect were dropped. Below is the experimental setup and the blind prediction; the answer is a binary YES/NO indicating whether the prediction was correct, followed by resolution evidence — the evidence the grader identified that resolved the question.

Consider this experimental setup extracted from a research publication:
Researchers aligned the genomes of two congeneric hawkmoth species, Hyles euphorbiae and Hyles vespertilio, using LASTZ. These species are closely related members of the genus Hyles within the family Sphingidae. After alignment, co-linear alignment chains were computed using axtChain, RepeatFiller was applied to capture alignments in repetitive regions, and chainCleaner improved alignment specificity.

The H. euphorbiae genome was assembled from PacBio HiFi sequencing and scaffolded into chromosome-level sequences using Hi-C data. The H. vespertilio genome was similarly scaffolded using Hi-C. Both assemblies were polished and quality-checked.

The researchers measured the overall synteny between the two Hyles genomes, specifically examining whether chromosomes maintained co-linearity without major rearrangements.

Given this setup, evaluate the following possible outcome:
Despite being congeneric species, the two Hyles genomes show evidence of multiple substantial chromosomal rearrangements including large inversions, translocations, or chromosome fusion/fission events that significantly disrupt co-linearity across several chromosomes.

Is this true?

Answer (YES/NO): NO